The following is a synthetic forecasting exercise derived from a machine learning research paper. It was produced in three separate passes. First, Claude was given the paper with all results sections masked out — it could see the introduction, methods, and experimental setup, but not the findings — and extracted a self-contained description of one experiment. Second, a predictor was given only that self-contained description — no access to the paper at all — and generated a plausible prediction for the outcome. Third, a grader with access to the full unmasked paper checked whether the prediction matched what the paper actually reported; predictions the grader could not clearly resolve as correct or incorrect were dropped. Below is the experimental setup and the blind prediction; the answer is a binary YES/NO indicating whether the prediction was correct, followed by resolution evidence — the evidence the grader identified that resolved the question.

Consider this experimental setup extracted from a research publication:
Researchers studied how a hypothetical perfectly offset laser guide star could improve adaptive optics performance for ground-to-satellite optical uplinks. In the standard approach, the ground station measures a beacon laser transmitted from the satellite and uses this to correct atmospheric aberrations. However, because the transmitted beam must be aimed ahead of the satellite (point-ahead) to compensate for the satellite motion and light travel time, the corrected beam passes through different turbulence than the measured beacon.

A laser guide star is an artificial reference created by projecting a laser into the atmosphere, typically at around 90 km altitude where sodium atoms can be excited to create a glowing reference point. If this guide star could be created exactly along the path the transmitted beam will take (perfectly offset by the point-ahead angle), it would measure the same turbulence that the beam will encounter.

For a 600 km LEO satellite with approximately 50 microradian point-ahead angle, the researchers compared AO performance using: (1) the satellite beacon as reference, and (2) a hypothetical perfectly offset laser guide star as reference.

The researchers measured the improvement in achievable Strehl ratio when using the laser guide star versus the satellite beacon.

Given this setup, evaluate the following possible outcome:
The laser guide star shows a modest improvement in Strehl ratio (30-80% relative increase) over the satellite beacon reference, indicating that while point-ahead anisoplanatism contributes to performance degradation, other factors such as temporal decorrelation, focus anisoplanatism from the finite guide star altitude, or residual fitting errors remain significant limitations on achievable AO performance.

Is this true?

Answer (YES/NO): NO